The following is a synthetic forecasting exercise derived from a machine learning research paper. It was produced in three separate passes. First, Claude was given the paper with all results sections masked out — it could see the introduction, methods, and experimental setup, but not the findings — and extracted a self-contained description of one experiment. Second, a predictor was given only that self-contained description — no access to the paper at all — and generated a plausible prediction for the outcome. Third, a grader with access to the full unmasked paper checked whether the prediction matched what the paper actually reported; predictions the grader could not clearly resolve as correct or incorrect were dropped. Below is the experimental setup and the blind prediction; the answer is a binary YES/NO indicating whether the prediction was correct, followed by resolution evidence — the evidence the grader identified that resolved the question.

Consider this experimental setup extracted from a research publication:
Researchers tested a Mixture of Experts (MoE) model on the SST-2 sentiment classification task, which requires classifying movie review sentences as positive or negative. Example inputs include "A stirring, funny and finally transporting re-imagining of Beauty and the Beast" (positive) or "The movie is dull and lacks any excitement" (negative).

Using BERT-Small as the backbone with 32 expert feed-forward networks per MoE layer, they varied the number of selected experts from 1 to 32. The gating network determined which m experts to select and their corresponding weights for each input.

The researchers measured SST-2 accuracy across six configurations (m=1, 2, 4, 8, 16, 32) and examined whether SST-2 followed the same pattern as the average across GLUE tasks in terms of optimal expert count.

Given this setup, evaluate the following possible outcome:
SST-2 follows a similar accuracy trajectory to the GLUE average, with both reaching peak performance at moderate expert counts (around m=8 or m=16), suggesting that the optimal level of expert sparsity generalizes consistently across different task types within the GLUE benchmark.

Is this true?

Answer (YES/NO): YES